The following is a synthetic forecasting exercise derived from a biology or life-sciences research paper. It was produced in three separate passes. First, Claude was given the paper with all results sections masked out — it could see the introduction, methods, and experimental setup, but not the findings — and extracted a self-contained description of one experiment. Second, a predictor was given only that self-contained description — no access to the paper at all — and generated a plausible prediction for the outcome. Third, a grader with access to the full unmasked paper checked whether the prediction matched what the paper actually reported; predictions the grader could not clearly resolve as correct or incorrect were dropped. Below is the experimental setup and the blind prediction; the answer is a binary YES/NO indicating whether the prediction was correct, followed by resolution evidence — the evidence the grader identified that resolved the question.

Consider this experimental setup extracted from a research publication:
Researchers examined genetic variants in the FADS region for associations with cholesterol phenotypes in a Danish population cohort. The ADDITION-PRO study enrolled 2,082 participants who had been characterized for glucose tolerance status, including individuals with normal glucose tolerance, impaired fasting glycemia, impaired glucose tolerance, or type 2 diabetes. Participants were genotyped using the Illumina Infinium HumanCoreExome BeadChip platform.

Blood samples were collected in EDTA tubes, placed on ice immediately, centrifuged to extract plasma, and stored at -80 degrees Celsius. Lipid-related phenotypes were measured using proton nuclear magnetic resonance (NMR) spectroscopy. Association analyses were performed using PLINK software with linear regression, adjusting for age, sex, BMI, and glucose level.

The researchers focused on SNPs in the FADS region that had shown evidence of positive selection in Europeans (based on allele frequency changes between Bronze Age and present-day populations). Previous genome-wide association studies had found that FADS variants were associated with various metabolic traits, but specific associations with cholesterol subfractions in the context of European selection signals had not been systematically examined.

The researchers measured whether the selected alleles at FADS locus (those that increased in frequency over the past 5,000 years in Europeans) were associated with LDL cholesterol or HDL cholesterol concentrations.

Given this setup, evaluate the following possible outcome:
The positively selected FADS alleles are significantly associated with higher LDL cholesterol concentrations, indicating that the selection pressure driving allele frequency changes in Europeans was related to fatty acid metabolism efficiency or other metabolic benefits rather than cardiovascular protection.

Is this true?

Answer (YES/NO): YES